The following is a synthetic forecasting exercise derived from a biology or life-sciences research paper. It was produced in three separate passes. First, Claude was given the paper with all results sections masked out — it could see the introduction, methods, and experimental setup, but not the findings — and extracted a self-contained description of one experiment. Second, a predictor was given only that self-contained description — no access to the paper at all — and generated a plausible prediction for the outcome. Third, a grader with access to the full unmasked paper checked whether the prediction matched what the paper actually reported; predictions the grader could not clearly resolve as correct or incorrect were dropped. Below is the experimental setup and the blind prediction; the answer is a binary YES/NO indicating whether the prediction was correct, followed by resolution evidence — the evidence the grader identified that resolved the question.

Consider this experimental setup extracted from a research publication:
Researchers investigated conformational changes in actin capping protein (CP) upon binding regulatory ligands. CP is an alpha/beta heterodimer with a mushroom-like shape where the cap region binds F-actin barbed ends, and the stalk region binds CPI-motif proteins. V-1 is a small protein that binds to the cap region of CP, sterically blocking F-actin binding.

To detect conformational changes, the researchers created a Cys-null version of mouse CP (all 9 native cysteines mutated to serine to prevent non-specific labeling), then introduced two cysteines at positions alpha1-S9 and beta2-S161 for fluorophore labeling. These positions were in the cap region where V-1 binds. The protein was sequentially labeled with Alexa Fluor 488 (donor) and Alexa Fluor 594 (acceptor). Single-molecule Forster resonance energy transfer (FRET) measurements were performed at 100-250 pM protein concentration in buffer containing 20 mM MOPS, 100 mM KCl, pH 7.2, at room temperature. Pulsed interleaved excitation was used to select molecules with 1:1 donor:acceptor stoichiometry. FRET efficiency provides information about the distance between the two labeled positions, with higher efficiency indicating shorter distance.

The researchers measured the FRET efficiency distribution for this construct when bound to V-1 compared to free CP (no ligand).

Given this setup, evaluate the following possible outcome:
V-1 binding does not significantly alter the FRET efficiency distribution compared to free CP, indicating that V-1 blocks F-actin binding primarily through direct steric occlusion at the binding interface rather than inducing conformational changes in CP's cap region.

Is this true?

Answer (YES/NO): NO